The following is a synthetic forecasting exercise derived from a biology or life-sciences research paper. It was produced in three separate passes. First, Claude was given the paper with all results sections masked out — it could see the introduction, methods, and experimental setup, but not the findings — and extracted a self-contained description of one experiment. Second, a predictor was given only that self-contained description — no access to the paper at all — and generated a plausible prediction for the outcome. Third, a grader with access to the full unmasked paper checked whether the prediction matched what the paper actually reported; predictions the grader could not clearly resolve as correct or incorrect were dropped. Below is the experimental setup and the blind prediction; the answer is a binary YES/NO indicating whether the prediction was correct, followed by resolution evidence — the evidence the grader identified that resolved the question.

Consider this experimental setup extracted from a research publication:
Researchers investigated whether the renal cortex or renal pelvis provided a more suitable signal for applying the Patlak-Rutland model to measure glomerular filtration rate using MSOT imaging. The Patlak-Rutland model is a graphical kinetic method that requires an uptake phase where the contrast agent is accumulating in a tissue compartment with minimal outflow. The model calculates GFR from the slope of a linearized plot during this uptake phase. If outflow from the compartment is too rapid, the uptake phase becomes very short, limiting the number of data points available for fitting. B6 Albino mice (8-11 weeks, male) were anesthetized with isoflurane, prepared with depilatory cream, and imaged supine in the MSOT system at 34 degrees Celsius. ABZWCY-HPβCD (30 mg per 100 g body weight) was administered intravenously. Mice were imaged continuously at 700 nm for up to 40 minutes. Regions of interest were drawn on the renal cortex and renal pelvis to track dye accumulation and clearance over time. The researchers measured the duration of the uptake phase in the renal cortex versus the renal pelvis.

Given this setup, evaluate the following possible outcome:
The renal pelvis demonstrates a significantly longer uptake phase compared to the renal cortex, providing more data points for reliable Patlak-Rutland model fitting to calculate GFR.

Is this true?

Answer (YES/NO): YES